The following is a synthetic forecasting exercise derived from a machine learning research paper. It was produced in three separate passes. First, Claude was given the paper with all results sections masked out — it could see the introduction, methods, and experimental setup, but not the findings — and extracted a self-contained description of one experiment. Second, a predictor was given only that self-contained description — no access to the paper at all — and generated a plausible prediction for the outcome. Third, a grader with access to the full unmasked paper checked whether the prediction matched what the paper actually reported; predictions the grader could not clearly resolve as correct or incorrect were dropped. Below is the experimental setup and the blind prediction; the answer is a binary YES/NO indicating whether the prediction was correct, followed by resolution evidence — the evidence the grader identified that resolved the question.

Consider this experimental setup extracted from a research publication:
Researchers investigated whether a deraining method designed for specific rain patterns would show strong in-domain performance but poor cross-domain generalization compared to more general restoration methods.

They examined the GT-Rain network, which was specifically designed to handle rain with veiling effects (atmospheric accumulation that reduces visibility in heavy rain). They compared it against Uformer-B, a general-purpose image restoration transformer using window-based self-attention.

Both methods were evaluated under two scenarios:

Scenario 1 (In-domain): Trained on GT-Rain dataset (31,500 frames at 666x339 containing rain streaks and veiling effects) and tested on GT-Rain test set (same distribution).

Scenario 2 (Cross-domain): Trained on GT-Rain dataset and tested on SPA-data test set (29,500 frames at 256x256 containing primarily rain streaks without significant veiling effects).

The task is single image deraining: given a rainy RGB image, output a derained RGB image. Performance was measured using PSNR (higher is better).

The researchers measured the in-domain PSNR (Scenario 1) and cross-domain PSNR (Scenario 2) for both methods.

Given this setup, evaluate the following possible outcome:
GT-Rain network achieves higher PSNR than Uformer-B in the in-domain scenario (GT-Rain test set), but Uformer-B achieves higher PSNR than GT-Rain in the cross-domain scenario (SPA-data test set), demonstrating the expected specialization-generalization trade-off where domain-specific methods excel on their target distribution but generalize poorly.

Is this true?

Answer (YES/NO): NO